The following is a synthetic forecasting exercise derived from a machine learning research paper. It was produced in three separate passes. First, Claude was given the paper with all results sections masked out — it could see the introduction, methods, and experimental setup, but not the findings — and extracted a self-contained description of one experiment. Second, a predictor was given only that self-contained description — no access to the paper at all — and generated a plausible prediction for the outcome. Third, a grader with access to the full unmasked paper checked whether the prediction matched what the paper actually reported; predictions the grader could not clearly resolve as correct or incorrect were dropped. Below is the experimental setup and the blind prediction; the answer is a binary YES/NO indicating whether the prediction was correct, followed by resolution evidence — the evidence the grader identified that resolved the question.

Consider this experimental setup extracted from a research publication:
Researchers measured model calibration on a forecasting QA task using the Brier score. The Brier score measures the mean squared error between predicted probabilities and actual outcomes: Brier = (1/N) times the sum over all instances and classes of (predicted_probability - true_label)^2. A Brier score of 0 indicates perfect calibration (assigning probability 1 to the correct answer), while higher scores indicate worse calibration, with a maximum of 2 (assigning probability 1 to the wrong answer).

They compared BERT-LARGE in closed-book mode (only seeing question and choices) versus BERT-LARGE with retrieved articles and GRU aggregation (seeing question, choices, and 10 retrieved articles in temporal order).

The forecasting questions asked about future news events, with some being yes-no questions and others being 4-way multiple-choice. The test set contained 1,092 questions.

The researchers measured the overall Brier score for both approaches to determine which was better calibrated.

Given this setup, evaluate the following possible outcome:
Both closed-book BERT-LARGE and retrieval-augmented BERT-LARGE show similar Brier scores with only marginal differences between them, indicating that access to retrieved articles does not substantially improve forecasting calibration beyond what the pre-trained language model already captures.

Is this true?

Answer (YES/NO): YES